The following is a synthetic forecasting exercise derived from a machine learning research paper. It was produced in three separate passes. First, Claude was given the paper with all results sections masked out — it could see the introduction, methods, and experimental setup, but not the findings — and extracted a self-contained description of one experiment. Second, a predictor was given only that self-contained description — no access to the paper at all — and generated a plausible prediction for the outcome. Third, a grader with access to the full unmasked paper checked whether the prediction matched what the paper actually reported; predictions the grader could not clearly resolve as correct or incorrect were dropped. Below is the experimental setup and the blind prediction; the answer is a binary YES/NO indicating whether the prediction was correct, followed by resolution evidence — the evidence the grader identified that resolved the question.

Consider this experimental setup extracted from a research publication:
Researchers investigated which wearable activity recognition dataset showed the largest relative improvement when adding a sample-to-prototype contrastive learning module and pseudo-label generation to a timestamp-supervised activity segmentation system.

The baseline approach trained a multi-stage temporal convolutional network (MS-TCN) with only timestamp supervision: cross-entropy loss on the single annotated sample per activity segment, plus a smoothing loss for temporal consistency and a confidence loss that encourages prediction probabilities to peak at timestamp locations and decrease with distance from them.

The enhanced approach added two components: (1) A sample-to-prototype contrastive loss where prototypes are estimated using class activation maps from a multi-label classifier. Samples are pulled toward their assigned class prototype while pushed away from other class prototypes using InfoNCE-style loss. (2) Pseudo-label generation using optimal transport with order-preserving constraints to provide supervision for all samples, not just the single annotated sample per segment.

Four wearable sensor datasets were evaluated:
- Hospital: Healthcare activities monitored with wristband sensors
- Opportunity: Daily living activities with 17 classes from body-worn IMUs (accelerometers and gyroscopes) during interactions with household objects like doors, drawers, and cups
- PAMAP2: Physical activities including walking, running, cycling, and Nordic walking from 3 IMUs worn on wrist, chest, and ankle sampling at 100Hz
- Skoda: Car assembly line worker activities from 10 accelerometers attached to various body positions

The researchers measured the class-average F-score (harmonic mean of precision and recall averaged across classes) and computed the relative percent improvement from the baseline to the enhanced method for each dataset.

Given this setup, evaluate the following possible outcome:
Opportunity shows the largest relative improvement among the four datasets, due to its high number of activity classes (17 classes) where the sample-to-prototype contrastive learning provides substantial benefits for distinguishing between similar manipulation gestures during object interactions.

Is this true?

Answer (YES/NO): NO